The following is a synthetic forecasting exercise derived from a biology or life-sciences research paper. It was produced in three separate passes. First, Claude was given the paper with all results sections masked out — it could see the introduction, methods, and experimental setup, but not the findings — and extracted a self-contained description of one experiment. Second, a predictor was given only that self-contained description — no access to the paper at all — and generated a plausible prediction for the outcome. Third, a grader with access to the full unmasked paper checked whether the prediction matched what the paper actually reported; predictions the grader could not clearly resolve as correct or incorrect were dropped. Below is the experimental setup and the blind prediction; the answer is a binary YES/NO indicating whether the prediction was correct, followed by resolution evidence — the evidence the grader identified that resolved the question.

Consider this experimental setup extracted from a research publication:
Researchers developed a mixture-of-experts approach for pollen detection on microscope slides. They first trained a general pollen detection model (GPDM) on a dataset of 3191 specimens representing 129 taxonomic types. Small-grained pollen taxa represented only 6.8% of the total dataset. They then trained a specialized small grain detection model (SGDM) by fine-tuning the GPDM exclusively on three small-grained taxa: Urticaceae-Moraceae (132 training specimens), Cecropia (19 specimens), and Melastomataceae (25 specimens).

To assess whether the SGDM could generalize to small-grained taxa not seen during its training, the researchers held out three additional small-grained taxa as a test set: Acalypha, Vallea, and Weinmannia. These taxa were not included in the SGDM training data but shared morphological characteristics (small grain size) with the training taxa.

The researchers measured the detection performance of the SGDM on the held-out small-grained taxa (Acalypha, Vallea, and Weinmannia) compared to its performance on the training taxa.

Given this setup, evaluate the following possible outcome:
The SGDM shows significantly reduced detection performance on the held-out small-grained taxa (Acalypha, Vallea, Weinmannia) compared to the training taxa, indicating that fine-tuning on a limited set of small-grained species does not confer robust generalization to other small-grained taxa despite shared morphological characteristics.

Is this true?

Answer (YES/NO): NO